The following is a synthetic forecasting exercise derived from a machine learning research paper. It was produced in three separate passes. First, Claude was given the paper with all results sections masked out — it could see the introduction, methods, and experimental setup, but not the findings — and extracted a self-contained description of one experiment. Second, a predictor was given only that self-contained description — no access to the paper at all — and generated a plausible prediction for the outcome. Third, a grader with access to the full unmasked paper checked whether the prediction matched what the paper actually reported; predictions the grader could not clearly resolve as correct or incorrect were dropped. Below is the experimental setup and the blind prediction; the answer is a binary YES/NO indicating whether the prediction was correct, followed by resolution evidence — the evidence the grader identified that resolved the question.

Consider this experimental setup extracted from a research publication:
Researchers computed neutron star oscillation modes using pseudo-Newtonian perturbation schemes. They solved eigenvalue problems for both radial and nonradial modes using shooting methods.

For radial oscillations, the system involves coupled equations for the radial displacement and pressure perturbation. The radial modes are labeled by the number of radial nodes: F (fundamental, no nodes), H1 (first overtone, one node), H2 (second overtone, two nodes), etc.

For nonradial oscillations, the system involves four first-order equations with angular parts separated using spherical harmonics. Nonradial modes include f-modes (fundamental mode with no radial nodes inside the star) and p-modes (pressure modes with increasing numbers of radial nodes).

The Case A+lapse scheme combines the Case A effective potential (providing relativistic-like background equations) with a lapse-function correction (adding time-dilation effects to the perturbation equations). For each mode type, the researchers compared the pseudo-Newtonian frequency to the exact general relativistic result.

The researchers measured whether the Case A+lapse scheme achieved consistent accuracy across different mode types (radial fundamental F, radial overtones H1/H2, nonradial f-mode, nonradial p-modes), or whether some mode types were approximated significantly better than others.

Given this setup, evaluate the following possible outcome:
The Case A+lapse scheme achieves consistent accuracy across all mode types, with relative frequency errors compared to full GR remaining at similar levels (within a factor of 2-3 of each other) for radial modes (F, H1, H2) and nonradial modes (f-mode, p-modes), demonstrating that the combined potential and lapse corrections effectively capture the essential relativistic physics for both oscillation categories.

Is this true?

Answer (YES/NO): NO